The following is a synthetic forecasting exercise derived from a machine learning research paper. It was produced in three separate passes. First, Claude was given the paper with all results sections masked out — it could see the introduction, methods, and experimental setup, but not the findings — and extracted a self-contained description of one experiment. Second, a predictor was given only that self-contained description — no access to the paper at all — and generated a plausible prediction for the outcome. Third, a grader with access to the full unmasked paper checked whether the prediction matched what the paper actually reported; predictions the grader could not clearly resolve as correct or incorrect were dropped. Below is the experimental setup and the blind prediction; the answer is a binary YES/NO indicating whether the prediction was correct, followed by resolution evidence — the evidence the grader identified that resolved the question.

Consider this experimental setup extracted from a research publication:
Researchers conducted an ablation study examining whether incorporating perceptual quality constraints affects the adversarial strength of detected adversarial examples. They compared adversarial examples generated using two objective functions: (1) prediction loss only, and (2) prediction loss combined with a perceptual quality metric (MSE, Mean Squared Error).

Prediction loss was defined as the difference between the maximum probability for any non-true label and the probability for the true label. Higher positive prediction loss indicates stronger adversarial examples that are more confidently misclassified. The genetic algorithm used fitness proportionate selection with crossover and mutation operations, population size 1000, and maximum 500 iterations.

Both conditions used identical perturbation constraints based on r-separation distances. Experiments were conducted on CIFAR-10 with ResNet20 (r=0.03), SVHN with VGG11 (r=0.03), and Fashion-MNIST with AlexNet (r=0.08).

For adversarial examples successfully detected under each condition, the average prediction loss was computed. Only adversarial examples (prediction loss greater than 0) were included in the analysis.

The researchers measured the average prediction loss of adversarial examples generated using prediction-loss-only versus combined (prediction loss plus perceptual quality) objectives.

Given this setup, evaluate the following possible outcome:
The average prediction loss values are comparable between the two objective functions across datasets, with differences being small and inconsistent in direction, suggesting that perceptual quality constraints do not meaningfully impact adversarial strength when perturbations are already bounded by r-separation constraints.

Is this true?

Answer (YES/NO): NO